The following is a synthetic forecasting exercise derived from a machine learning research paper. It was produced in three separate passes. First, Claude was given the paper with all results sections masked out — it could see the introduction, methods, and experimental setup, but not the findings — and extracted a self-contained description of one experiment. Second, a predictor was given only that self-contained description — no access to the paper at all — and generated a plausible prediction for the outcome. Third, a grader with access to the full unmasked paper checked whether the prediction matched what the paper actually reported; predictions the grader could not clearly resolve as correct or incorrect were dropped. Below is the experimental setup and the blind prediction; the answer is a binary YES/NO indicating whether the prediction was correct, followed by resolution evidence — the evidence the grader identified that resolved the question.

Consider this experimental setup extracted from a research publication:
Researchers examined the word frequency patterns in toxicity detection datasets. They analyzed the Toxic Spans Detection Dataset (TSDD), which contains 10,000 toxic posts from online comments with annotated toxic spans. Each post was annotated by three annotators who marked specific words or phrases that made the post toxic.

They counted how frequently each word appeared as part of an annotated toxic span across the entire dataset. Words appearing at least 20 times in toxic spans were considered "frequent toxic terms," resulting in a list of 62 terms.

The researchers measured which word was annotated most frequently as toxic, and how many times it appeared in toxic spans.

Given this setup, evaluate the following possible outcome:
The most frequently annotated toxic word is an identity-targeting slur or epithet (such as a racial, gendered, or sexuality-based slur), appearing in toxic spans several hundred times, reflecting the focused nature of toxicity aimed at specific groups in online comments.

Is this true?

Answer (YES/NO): NO